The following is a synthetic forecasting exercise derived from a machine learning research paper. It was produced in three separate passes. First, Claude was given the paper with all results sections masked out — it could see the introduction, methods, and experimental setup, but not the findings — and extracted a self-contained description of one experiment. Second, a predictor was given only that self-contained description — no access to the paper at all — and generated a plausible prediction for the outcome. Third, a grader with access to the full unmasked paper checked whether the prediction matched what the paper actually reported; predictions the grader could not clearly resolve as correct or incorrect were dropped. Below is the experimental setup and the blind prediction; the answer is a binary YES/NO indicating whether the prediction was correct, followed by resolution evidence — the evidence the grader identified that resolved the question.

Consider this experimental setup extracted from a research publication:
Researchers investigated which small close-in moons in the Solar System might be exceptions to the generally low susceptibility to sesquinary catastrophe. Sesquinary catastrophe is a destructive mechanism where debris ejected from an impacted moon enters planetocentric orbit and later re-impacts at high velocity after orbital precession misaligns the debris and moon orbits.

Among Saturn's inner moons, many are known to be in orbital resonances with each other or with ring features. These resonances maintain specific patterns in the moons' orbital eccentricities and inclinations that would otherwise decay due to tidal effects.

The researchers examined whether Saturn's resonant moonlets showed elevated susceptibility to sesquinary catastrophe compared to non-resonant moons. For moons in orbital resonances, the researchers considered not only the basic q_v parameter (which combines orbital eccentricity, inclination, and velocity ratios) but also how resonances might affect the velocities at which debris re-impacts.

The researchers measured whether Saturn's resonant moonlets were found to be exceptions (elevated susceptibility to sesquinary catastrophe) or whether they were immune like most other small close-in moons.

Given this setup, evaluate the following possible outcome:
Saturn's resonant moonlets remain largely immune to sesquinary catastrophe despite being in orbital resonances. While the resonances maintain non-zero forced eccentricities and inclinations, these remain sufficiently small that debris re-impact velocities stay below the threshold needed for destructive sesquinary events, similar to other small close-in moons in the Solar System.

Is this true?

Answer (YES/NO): NO